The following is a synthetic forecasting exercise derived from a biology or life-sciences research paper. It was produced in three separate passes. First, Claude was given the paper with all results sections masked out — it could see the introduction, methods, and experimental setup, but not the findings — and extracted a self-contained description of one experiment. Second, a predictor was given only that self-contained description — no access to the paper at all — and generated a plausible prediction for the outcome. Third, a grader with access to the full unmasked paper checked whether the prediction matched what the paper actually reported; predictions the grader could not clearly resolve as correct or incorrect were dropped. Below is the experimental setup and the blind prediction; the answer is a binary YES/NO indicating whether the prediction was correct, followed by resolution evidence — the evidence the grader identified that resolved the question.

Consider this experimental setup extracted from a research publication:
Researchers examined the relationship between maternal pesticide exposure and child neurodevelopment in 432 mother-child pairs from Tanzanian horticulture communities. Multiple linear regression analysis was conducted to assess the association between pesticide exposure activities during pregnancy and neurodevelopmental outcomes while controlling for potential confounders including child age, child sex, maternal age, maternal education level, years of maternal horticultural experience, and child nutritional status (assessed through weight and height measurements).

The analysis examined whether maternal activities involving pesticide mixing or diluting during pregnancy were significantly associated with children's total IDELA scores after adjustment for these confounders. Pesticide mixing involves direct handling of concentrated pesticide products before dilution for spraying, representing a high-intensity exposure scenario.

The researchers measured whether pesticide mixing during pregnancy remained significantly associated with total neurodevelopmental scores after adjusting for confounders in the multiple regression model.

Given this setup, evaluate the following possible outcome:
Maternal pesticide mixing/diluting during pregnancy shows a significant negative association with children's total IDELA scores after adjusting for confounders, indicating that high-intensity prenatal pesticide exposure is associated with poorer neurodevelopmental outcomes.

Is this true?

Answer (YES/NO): NO